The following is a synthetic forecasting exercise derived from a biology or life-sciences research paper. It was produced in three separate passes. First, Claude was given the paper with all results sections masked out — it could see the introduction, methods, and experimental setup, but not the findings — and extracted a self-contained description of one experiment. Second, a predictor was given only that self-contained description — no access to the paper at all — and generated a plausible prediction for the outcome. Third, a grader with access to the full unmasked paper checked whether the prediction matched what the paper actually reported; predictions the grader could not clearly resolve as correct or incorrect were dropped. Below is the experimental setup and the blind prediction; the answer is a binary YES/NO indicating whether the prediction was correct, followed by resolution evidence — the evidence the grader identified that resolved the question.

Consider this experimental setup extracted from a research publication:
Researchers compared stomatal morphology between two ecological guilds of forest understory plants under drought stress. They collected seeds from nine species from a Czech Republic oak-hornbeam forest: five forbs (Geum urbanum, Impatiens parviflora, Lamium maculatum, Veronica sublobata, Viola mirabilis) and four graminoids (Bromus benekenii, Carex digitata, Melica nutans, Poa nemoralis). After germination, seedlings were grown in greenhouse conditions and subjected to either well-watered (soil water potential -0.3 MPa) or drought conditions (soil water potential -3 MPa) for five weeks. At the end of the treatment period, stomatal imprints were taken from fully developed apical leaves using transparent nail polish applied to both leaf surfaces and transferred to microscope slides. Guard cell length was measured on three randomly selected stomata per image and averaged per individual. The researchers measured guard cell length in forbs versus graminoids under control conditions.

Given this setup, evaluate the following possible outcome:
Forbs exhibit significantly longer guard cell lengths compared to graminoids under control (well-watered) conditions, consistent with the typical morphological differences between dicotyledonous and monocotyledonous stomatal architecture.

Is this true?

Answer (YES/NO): NO